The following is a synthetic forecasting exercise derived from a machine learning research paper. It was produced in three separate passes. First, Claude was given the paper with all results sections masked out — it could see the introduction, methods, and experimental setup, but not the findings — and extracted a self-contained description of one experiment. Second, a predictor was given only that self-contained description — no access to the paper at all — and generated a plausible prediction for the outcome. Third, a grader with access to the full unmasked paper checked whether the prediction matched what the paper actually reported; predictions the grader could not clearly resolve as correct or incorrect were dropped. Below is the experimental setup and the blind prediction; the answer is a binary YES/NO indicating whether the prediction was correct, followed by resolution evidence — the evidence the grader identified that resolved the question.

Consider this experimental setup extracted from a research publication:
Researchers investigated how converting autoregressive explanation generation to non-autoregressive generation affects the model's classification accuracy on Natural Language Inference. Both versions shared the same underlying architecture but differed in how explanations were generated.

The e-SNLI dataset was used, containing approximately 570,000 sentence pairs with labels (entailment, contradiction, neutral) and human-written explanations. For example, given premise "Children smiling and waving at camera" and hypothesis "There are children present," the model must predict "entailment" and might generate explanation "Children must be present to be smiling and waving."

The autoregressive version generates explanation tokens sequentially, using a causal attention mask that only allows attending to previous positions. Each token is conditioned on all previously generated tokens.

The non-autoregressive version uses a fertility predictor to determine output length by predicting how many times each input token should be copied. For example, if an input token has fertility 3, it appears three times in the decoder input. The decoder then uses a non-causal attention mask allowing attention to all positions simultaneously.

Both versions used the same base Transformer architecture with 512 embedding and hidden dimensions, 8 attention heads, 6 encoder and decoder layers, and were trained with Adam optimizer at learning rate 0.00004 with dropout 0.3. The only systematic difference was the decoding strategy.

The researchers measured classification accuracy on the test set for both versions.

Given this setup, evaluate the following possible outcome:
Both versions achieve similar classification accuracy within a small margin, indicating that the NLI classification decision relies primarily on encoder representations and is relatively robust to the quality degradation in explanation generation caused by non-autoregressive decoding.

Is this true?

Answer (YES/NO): NO